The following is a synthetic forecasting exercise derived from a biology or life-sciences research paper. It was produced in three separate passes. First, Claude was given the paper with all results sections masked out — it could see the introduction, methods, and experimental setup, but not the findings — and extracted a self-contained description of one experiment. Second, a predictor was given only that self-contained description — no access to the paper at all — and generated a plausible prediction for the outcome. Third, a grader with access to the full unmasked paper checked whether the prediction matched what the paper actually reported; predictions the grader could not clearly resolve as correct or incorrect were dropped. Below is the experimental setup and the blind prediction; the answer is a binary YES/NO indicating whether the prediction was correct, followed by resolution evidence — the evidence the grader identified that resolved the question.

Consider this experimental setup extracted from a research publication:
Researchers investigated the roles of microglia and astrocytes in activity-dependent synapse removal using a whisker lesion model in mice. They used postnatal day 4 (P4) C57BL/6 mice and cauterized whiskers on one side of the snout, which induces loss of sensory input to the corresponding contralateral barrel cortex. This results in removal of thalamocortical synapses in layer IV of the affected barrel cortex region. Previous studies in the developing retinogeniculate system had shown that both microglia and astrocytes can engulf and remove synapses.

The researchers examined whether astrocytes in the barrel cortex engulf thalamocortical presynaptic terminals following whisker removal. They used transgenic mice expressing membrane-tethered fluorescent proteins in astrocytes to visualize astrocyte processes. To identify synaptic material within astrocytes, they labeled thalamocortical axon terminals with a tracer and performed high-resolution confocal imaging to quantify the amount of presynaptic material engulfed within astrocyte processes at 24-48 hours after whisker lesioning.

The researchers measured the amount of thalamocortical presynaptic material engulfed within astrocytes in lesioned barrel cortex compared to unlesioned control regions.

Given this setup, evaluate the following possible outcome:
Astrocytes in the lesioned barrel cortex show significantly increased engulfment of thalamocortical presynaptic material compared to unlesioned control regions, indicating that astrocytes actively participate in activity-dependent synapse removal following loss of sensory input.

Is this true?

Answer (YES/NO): NO